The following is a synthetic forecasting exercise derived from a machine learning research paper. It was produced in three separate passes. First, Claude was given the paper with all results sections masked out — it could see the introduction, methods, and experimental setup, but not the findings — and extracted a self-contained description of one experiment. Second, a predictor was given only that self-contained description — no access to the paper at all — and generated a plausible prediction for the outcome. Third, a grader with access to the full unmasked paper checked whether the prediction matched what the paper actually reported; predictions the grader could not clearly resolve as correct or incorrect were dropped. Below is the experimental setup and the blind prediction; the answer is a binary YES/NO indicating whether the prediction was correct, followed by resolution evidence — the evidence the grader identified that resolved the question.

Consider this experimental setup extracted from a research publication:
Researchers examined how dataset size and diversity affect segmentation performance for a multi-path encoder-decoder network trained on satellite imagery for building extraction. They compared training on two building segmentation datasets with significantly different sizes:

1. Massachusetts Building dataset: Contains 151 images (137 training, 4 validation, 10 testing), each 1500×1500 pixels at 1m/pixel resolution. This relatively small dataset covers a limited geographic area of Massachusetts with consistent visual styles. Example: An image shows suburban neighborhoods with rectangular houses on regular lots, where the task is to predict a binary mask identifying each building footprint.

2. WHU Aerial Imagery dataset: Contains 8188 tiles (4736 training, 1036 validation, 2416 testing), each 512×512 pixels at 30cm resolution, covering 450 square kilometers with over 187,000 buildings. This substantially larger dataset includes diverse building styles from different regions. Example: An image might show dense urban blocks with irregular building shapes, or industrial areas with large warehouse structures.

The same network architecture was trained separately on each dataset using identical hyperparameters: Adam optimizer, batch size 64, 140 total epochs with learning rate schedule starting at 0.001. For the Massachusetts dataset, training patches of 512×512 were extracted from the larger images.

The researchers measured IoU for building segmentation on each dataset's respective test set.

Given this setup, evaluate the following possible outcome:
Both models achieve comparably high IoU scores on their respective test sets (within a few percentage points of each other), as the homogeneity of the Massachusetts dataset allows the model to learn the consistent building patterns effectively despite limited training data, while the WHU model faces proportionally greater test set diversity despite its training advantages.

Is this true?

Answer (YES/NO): NO